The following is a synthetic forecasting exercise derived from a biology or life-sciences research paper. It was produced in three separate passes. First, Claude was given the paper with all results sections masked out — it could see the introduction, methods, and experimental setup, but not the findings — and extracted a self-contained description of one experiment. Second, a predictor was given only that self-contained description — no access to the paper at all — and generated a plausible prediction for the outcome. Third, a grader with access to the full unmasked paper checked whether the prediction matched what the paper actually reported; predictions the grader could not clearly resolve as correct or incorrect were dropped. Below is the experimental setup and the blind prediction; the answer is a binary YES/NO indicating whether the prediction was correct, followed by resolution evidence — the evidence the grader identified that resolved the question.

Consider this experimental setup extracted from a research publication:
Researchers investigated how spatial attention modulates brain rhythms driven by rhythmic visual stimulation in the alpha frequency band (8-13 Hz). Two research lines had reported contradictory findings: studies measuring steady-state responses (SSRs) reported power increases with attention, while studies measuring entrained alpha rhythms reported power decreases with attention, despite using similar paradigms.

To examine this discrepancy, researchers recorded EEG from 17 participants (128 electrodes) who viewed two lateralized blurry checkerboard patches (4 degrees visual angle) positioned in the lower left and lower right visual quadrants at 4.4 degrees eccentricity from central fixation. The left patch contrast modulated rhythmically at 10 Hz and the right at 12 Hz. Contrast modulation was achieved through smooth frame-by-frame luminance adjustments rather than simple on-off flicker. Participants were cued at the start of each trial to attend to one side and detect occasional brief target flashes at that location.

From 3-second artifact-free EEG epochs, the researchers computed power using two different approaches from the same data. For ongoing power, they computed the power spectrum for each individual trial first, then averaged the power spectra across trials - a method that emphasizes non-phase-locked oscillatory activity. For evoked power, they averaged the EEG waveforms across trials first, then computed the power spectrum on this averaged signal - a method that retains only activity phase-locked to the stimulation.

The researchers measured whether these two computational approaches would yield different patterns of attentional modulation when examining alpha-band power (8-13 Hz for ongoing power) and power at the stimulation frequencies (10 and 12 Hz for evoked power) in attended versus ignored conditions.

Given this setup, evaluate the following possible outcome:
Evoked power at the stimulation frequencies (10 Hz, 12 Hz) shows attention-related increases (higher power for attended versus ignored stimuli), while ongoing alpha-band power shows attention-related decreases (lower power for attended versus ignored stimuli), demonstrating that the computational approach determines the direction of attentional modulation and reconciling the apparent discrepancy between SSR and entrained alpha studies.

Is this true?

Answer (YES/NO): YES